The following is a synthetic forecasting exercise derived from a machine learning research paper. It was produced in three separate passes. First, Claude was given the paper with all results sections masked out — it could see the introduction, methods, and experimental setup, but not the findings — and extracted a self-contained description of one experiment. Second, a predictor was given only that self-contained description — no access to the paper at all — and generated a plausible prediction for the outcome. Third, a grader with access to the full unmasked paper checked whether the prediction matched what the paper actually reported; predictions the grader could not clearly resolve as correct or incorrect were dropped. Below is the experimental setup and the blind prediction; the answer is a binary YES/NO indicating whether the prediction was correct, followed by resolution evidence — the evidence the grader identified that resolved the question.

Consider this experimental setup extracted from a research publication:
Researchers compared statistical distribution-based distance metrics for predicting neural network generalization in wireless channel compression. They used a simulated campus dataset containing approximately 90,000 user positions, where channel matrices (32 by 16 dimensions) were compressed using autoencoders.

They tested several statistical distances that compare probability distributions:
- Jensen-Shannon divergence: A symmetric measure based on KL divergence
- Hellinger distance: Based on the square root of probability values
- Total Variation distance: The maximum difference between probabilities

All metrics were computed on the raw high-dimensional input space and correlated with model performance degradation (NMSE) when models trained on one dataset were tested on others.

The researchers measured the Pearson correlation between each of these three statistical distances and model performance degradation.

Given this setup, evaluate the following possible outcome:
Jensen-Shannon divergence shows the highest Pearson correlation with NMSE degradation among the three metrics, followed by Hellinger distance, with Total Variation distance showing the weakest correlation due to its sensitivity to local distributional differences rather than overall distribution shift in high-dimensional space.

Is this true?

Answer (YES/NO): NO